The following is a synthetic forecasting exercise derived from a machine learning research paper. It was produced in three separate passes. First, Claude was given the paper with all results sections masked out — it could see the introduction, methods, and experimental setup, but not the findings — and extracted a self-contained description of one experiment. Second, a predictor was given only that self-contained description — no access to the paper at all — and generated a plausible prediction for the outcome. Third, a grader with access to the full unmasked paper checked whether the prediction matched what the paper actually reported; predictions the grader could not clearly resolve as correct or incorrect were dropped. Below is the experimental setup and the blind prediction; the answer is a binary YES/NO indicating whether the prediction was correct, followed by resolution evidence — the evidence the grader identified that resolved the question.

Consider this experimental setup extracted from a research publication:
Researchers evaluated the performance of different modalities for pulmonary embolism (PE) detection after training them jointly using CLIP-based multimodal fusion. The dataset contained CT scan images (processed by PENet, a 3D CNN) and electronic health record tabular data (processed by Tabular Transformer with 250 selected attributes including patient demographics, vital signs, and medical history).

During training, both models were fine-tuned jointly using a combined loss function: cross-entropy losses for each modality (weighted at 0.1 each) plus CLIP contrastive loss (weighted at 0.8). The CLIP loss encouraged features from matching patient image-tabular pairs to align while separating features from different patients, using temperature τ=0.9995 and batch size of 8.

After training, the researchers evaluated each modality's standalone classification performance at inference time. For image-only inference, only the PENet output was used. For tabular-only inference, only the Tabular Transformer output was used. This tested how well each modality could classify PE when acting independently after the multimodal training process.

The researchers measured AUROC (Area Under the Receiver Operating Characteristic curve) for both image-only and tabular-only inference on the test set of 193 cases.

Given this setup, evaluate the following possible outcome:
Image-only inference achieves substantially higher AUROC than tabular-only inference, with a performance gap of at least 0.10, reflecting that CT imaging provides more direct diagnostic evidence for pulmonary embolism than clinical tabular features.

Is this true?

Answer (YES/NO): NO